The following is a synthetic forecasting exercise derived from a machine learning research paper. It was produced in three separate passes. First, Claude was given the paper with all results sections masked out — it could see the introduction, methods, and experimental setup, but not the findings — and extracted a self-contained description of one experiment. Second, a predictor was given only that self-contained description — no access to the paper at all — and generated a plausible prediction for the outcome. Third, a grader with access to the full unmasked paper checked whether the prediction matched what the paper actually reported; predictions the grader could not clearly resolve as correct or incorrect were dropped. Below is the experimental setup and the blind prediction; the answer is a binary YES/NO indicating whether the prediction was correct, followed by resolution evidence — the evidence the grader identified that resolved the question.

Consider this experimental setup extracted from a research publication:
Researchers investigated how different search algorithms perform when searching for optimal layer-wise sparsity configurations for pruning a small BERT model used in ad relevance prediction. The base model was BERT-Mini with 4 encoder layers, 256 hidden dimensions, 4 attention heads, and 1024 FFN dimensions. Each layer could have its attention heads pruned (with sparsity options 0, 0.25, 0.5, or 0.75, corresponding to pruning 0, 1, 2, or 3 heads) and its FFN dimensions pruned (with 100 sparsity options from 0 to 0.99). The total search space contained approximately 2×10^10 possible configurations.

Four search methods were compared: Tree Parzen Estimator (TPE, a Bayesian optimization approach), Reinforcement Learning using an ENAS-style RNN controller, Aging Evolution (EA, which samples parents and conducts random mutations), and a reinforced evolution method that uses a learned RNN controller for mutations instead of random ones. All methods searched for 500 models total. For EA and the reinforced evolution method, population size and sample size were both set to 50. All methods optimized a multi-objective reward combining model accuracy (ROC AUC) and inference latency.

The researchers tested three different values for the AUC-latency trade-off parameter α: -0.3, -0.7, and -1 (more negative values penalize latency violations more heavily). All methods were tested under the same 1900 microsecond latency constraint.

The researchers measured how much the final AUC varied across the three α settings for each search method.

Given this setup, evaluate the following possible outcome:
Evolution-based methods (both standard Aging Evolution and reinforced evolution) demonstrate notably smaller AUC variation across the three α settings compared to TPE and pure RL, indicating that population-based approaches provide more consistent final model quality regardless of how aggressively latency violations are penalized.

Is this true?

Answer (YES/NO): YES